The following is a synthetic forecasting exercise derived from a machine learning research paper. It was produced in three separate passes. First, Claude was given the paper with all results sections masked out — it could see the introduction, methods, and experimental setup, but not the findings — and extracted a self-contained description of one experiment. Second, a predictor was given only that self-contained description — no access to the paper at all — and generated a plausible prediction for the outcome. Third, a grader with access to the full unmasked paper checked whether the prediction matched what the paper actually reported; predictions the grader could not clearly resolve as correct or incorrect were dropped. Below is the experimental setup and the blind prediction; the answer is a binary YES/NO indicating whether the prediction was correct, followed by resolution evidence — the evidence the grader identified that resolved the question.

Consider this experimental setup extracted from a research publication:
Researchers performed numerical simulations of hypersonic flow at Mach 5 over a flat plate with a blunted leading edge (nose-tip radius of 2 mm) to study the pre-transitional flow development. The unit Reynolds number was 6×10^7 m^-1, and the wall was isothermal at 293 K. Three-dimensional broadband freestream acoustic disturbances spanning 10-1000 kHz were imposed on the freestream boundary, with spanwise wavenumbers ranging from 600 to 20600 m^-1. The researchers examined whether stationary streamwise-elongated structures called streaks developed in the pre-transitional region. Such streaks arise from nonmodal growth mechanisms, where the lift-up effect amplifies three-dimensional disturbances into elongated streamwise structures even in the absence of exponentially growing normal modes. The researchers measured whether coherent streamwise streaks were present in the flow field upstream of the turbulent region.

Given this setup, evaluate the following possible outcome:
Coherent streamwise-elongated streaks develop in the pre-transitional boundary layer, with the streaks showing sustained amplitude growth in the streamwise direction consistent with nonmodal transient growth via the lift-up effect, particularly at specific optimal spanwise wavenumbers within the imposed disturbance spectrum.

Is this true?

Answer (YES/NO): YES